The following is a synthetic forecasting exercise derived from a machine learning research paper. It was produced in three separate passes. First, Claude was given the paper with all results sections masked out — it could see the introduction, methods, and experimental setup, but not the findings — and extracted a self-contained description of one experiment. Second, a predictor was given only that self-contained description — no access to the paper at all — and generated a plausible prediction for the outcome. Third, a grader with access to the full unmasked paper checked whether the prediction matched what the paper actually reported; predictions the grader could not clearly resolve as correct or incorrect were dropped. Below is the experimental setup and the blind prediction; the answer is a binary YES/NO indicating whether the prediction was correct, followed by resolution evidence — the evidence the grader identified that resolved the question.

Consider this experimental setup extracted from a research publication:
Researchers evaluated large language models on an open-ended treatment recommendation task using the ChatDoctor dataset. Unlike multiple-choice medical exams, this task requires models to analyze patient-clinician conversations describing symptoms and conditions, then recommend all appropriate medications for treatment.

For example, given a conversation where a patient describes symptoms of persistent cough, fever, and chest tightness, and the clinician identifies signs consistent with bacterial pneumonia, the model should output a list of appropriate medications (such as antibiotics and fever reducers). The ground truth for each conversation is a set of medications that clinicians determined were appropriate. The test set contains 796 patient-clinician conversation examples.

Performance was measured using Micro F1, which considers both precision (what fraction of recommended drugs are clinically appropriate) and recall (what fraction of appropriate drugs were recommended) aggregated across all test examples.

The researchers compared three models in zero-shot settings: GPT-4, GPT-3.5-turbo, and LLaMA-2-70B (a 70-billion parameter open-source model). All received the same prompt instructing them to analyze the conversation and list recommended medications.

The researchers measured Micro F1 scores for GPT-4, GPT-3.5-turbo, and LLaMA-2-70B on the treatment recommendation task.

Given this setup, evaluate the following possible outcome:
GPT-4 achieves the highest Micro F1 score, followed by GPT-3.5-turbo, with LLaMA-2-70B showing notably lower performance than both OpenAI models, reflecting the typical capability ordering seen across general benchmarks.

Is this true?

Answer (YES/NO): YES